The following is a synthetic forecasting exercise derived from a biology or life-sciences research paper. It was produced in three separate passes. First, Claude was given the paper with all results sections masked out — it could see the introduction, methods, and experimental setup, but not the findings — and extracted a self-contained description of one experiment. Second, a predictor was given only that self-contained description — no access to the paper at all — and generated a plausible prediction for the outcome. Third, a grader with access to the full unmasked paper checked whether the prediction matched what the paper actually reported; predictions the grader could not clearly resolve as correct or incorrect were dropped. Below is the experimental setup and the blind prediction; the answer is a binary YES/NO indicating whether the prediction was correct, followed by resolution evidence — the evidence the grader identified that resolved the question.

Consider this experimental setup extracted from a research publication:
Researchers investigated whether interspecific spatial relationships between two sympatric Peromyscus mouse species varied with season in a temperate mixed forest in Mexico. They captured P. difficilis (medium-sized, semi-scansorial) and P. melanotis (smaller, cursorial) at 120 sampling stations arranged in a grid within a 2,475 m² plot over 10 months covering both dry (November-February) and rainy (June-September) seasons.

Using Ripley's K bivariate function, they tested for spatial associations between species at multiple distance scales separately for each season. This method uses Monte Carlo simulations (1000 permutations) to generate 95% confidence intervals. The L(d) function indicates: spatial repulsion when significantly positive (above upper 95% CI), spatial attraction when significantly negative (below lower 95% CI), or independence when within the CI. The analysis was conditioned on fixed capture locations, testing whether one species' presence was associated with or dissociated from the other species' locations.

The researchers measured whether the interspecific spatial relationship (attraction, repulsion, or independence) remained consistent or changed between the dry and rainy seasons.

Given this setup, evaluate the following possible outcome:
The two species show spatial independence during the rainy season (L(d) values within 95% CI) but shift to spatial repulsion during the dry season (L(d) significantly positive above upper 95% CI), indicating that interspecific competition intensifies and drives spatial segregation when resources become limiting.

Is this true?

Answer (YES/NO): NO